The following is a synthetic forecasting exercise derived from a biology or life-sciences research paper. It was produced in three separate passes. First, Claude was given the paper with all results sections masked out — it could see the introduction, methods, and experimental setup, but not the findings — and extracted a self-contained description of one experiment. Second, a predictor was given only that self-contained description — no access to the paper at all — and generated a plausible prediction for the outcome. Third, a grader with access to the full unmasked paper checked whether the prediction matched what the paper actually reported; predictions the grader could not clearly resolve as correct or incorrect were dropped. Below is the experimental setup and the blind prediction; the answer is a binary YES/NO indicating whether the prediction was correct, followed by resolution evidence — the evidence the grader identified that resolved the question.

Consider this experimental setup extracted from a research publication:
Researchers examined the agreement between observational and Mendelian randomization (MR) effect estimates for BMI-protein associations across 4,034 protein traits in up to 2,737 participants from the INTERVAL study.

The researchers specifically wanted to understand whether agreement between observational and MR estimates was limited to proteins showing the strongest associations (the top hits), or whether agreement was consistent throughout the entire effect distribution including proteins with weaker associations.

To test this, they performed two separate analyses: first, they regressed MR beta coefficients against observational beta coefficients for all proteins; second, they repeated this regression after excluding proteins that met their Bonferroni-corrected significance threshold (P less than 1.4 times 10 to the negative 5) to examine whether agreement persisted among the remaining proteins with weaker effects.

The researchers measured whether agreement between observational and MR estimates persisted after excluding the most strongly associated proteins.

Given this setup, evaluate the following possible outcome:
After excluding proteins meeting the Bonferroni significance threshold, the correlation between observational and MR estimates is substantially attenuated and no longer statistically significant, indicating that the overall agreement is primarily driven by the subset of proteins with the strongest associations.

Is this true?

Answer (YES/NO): NO